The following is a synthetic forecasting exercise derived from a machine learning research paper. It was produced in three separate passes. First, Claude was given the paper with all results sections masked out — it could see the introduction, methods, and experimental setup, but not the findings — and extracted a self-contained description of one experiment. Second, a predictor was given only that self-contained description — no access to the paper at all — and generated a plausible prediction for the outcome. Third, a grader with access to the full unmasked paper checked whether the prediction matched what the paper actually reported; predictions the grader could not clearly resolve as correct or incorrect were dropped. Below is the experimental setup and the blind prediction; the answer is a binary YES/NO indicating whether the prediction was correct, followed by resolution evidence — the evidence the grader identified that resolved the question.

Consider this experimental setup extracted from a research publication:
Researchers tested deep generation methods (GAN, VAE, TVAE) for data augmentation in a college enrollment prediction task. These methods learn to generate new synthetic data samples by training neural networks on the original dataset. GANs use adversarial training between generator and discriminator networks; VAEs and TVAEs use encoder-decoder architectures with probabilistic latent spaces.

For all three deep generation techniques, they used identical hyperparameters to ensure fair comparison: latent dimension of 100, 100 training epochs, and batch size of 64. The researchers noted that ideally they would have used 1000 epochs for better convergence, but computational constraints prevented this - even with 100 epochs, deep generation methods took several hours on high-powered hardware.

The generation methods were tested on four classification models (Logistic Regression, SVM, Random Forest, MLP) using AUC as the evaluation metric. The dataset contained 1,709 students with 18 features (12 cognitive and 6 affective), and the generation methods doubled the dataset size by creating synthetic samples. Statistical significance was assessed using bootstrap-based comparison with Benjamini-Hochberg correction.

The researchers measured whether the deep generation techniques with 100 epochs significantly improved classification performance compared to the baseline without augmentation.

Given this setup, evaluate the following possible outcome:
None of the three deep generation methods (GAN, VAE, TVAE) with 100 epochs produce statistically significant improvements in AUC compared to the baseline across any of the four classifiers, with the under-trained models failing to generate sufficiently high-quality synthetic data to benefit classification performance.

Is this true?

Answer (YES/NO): YES